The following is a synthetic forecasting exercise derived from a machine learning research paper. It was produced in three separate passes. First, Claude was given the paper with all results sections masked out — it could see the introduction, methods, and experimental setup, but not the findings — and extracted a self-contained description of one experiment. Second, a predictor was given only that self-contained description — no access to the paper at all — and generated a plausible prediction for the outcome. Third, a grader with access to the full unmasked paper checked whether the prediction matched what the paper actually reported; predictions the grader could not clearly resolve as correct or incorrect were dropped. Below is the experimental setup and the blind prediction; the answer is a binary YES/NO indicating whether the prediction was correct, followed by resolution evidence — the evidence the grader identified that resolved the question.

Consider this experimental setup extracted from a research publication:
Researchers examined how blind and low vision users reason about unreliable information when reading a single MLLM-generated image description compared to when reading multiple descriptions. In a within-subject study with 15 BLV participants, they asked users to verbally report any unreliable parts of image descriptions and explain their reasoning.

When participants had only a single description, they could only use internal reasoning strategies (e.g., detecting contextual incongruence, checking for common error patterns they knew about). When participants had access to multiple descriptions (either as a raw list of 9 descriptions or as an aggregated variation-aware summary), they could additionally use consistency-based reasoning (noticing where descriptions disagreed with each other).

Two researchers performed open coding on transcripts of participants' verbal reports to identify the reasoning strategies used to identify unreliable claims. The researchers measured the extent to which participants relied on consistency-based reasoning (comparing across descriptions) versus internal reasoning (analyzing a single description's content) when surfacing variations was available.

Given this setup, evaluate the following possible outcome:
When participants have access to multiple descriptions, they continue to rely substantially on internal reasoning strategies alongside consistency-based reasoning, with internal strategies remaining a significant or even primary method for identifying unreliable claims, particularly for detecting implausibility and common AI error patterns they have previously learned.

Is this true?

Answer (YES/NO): NO